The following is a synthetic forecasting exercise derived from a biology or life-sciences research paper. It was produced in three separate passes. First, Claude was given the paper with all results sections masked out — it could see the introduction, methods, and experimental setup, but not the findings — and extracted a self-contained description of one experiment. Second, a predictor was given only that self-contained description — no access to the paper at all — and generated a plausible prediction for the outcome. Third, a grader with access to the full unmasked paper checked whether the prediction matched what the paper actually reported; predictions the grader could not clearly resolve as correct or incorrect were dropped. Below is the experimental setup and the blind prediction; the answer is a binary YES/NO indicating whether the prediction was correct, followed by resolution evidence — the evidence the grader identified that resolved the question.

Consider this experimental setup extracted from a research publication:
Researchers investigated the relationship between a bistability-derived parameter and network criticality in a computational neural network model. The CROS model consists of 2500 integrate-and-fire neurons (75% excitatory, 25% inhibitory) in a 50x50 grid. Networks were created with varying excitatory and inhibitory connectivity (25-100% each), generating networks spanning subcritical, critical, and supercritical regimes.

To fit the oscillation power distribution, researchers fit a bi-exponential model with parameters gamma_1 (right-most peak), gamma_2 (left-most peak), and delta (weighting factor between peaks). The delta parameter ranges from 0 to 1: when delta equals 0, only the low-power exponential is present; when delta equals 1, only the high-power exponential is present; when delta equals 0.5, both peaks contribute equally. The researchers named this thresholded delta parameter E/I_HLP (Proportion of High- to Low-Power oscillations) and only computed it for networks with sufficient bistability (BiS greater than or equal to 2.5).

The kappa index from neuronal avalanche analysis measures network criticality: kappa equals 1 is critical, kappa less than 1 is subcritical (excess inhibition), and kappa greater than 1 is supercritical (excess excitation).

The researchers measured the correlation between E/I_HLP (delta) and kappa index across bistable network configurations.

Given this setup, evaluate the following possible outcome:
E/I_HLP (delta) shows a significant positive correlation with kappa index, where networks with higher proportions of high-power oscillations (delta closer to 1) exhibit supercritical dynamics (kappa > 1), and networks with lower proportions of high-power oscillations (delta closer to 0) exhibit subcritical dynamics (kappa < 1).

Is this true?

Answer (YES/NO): YES